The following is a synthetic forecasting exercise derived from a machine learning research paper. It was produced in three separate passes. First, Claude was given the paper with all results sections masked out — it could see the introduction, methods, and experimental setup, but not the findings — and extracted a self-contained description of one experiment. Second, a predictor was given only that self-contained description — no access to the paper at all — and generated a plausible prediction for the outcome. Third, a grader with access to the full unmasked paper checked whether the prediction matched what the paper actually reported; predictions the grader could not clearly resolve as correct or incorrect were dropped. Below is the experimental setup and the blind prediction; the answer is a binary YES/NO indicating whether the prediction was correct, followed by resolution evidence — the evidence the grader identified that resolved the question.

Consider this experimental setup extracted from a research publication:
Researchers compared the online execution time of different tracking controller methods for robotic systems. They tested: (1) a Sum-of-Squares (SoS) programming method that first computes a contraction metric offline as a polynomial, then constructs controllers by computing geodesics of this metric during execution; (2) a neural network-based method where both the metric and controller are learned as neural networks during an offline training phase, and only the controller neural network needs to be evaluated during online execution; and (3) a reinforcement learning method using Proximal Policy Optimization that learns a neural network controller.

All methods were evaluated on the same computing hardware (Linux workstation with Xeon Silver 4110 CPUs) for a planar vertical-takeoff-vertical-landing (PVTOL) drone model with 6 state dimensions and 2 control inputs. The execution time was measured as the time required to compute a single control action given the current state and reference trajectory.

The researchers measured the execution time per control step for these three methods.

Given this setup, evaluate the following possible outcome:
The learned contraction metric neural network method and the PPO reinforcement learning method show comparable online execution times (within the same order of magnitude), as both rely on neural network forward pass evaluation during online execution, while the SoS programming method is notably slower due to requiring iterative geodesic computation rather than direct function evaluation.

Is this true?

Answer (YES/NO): YES